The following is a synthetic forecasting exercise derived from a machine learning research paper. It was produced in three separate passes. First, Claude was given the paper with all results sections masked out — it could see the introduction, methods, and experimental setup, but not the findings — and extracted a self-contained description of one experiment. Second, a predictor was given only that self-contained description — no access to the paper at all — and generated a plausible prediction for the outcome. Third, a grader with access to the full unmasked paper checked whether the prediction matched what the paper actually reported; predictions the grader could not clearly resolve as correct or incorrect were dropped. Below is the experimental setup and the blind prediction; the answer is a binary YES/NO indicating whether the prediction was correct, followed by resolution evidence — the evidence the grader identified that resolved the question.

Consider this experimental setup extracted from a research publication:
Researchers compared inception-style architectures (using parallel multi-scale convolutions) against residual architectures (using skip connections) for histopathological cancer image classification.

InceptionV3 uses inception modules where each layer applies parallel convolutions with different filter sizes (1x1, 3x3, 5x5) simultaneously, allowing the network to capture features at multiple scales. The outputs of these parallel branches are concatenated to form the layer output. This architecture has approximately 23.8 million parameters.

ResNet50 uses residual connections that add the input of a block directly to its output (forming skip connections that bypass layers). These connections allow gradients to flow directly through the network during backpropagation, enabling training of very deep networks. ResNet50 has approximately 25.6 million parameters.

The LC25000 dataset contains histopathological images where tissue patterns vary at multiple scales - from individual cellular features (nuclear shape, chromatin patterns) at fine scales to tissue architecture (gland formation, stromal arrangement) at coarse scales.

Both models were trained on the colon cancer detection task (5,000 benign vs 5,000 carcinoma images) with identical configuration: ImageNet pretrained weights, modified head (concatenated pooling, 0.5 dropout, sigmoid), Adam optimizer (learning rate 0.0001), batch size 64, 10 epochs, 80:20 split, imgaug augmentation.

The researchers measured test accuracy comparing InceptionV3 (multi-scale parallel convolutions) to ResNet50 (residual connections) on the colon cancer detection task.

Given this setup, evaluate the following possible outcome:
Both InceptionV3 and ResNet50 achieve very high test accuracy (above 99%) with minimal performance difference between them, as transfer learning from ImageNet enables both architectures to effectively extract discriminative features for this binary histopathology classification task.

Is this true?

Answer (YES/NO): YES